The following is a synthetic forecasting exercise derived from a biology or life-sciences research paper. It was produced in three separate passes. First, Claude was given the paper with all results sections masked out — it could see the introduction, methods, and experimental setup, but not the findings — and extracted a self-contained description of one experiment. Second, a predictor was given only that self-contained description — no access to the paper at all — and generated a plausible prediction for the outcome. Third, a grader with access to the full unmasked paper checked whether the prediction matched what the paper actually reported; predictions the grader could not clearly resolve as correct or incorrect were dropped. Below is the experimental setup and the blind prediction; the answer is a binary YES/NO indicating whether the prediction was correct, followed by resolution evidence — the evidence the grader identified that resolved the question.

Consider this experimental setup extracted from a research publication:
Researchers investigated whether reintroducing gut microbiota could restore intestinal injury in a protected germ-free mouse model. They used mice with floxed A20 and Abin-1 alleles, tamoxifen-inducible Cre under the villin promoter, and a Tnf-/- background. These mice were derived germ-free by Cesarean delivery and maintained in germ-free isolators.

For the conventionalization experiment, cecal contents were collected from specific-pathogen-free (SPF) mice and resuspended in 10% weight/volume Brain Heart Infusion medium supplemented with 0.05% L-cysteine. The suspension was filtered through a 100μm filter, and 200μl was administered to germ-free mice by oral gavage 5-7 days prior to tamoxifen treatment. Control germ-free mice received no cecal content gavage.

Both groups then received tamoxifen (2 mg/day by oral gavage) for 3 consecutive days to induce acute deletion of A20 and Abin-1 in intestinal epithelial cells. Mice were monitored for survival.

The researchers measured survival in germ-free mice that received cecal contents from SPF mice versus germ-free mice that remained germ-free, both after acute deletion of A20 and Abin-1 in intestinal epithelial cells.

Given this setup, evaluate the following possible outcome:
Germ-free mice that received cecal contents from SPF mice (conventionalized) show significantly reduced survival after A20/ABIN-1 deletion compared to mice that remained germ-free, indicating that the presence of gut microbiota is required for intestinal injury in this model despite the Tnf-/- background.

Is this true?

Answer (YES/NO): YES